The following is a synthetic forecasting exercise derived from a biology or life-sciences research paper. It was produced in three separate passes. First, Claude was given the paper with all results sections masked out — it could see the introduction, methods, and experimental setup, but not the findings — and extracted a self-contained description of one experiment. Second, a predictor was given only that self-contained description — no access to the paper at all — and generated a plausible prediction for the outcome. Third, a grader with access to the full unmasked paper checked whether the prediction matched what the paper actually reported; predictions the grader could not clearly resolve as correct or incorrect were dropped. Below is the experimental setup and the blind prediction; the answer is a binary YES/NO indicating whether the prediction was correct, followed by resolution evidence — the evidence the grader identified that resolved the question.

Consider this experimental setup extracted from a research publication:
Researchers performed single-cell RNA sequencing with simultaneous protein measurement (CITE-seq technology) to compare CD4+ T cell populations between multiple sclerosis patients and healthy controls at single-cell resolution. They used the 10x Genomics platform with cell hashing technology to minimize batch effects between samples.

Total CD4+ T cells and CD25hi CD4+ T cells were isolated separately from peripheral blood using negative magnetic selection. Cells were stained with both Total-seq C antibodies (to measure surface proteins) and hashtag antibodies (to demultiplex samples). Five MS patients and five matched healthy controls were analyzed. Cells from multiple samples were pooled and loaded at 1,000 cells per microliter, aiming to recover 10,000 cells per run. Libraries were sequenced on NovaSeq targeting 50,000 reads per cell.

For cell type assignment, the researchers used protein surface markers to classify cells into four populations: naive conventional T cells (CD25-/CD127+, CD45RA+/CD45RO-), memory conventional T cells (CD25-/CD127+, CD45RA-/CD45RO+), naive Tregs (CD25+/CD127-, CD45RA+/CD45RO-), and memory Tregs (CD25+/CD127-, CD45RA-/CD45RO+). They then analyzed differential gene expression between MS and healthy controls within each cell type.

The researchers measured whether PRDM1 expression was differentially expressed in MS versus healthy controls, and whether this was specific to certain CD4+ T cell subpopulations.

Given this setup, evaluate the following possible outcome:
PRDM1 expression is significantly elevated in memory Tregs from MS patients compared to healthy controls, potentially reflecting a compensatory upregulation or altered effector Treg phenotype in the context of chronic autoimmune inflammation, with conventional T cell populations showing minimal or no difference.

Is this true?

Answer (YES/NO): NO